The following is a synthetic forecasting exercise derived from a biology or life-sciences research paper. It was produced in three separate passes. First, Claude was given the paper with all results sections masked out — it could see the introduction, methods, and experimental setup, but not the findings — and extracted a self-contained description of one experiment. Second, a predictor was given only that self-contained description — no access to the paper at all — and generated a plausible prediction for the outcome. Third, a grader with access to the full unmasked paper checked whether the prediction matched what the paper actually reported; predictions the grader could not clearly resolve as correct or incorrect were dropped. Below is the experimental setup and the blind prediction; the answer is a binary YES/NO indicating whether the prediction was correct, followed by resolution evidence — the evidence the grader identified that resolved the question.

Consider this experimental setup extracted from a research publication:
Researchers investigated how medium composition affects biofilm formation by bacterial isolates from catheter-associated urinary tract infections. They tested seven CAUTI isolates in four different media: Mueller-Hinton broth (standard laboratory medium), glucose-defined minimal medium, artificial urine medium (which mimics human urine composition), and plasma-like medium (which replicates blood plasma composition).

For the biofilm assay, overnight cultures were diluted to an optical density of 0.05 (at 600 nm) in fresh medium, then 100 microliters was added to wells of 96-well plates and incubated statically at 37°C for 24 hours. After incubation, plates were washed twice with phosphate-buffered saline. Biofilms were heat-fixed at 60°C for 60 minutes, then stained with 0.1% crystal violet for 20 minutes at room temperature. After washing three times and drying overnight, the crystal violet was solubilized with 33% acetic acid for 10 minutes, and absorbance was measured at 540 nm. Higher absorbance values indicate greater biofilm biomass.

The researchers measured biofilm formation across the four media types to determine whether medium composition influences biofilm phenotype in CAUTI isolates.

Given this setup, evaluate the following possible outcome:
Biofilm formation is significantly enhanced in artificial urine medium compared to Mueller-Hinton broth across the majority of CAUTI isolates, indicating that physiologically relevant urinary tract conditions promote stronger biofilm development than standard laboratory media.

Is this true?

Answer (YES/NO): NO